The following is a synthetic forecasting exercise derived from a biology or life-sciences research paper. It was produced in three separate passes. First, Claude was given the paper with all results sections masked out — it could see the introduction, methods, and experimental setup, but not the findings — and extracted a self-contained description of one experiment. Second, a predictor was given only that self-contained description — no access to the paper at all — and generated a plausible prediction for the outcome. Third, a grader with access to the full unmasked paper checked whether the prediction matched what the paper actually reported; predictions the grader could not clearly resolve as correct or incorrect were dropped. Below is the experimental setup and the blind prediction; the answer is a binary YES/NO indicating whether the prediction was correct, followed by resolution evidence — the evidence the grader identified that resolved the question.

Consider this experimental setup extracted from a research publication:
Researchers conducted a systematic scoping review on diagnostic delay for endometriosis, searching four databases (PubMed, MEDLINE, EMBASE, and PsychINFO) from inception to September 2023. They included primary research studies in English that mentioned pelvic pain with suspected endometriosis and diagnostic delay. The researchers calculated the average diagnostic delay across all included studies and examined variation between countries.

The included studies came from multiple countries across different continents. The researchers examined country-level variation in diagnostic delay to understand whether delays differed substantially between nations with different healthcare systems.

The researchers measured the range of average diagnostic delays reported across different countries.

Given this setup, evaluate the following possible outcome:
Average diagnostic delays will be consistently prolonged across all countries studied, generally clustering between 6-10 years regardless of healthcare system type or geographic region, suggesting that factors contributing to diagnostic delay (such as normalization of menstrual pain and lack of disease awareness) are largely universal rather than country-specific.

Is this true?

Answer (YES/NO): NO